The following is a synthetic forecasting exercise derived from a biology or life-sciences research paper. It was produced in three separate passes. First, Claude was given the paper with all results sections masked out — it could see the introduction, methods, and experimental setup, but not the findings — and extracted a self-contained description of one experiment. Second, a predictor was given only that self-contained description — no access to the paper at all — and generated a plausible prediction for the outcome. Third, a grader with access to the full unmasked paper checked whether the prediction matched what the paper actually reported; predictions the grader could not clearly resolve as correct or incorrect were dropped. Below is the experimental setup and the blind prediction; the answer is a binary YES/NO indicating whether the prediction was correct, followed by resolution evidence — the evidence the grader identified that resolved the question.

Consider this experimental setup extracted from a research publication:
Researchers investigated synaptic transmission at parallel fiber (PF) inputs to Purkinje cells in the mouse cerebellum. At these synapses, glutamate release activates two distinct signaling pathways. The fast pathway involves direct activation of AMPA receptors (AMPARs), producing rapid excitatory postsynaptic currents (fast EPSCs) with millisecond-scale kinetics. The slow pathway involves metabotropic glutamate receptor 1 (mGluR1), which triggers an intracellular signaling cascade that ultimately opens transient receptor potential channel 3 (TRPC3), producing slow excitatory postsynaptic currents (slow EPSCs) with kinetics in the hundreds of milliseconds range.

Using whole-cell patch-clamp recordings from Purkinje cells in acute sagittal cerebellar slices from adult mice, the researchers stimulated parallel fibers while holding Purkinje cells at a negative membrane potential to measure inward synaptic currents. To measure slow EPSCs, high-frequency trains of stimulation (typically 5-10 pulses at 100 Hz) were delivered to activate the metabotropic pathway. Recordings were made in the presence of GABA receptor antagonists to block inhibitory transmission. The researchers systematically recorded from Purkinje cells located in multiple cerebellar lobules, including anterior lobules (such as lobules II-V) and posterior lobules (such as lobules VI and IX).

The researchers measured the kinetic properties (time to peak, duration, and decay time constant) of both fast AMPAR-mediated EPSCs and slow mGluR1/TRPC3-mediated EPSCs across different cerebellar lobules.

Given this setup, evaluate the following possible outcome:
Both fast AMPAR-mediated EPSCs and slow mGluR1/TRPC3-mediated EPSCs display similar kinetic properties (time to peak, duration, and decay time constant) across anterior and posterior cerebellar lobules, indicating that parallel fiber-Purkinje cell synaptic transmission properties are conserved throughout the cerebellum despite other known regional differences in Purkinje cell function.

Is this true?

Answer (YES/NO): NO